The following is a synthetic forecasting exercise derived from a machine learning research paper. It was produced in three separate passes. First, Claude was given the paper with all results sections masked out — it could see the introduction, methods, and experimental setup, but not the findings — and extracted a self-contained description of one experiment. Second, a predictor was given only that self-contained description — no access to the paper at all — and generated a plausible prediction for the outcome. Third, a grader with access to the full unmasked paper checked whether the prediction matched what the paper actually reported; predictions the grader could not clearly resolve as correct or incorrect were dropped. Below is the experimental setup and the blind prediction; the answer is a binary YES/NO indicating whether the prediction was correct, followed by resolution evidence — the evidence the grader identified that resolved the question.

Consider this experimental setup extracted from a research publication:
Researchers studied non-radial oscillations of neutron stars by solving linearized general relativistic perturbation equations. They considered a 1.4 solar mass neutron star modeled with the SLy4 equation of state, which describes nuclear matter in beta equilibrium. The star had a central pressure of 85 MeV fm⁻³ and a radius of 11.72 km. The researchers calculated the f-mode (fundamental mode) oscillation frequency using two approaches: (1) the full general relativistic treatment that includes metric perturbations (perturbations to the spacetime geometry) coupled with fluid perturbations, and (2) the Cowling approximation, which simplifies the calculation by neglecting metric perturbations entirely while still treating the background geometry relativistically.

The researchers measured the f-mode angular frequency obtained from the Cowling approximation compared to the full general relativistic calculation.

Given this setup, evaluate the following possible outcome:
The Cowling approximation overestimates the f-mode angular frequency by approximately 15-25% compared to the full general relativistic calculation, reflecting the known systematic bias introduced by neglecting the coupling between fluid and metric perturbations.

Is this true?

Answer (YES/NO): YES